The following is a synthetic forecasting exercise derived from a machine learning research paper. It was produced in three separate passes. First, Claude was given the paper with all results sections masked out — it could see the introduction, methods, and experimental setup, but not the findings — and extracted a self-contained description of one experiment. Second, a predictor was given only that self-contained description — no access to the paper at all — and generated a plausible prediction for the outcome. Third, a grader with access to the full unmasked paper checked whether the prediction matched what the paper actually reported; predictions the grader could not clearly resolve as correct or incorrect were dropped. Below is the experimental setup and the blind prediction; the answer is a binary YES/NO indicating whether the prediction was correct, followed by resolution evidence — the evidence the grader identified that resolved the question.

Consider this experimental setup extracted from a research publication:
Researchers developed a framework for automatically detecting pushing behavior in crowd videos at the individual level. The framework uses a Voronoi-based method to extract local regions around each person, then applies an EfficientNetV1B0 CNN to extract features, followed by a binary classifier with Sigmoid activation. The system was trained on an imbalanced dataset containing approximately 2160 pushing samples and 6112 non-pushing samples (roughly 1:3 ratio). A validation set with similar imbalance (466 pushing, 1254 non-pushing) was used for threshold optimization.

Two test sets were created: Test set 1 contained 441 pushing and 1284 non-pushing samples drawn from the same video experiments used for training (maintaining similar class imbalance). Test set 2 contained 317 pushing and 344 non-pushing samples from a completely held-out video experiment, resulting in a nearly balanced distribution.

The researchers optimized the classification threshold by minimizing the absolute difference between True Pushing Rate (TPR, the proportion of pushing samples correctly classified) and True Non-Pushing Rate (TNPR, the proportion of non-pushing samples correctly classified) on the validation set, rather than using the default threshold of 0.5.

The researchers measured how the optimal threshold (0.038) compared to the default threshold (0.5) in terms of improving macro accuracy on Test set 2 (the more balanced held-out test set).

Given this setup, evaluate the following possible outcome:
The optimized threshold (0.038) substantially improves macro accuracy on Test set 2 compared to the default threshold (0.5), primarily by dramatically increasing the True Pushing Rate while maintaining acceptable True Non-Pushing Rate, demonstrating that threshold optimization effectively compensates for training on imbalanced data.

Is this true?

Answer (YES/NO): NO